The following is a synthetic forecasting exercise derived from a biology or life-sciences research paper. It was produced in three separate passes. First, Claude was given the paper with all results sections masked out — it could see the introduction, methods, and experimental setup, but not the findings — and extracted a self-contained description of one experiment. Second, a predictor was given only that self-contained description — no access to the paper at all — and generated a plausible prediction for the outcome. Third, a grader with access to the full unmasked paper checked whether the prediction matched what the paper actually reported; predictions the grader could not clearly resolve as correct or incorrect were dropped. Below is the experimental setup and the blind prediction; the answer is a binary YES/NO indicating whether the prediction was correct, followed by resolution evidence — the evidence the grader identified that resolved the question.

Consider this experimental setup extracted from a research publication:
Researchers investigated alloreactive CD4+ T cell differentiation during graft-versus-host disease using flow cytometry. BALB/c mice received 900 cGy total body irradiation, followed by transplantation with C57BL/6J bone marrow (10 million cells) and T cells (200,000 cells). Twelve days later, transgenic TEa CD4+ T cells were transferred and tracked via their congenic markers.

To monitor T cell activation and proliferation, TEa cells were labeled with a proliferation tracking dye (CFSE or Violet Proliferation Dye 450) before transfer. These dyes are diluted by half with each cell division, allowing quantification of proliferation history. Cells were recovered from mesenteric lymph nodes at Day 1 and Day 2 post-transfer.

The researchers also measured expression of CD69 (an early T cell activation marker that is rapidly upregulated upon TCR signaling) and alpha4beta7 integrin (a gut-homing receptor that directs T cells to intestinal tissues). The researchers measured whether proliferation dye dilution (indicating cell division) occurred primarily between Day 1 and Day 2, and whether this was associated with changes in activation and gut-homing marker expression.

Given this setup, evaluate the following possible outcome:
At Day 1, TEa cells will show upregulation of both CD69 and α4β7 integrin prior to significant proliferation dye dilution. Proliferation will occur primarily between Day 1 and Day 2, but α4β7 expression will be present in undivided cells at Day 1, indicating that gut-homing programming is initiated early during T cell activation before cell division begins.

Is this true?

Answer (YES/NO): NO